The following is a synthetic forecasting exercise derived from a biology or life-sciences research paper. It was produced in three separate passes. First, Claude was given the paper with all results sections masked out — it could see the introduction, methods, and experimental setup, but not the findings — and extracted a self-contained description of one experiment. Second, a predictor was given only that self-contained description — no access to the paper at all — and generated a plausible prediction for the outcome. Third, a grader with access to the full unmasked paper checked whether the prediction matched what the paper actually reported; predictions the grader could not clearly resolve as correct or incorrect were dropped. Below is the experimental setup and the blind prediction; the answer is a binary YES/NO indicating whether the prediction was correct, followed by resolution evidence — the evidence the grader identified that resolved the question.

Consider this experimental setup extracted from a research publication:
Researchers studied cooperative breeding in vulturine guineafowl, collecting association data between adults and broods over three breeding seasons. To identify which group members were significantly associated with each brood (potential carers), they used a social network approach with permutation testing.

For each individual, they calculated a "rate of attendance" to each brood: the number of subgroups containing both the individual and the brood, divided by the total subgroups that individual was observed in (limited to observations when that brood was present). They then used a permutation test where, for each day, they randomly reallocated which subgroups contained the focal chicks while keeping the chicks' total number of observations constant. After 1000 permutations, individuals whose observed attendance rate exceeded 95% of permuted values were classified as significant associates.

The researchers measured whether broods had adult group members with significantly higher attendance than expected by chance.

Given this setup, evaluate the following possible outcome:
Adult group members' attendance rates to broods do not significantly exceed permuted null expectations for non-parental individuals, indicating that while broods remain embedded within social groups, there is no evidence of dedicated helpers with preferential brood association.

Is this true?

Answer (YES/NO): NO